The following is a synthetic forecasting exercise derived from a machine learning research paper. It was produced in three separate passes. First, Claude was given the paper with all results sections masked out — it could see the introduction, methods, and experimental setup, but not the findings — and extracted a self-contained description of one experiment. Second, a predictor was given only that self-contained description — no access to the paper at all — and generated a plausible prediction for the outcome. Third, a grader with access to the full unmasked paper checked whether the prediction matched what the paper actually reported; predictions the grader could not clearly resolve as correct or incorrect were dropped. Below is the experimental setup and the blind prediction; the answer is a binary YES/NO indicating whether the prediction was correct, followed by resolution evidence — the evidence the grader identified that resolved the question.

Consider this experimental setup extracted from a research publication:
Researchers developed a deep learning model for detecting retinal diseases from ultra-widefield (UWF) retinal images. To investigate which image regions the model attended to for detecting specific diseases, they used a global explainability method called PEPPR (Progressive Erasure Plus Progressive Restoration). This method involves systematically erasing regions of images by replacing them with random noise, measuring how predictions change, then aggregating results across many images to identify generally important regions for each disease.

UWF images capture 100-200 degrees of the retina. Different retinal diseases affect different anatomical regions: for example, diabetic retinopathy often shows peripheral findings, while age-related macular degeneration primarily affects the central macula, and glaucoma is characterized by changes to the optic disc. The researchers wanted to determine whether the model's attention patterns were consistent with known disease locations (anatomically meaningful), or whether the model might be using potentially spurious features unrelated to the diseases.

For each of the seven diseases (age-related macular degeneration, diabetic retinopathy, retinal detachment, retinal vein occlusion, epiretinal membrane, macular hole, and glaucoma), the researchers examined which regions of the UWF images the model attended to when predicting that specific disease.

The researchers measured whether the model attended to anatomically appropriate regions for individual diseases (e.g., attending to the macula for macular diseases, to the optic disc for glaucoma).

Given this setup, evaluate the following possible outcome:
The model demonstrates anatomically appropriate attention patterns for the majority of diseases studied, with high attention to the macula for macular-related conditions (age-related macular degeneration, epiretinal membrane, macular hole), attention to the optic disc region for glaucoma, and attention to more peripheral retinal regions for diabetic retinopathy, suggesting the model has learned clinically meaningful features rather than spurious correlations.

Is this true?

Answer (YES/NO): NO